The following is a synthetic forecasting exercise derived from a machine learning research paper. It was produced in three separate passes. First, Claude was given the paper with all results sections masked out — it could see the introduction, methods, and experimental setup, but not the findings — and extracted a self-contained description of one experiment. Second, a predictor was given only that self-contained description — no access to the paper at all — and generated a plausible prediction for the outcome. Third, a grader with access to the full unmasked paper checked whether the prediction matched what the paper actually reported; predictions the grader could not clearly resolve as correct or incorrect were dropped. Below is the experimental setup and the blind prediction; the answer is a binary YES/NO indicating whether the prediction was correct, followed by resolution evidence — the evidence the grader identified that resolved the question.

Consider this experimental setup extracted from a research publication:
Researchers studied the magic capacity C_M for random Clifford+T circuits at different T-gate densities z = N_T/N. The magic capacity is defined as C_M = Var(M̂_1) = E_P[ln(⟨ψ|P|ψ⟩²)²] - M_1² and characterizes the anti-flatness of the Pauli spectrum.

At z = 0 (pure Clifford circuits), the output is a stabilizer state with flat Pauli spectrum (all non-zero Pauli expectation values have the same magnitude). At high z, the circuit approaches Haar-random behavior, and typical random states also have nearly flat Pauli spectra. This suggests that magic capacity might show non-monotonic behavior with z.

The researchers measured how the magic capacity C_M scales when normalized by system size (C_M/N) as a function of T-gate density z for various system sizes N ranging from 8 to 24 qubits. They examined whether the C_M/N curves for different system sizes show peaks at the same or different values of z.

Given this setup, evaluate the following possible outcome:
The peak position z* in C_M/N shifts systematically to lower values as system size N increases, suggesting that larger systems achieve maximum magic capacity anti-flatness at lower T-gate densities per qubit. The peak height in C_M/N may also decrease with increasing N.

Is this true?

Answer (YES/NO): NO